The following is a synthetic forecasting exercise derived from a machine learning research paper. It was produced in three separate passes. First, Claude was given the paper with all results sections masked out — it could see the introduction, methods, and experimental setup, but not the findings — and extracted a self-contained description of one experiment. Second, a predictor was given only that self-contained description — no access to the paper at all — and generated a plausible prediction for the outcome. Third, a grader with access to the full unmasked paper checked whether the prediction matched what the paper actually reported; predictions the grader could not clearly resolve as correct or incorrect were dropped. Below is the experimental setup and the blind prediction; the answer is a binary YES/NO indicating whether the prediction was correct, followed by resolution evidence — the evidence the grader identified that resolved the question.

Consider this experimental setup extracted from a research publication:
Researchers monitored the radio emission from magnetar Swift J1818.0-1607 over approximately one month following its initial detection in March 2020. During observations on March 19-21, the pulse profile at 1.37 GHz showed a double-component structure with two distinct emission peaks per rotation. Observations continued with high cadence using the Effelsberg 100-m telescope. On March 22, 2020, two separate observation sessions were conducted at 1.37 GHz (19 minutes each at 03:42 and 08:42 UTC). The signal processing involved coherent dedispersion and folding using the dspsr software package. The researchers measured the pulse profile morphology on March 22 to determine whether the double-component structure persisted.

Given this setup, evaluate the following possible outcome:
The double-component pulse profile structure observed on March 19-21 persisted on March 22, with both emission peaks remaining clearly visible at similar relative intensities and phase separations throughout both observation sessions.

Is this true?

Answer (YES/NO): NO